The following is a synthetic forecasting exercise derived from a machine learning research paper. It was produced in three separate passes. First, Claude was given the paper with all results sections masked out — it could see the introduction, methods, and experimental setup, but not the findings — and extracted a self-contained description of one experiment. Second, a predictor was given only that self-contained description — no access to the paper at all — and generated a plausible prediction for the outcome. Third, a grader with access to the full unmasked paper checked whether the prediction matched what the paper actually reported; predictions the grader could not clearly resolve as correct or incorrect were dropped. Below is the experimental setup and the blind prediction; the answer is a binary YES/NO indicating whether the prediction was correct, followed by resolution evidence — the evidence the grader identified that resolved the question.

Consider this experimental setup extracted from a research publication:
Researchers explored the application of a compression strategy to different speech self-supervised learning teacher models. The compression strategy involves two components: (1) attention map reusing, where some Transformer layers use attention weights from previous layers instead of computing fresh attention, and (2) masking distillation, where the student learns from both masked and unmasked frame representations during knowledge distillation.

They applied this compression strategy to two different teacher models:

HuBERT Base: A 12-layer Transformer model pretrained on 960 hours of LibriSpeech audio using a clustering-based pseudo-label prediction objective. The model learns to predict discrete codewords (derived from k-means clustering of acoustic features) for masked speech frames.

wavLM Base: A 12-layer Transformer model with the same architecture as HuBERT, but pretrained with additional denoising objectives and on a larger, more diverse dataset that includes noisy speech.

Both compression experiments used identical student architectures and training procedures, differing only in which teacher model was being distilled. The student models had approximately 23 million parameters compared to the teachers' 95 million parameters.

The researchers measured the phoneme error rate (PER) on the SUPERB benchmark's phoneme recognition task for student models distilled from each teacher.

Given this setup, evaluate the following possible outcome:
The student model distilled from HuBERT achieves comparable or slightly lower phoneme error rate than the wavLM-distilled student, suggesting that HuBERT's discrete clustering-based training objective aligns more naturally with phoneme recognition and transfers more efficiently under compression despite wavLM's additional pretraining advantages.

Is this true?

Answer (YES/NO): NO